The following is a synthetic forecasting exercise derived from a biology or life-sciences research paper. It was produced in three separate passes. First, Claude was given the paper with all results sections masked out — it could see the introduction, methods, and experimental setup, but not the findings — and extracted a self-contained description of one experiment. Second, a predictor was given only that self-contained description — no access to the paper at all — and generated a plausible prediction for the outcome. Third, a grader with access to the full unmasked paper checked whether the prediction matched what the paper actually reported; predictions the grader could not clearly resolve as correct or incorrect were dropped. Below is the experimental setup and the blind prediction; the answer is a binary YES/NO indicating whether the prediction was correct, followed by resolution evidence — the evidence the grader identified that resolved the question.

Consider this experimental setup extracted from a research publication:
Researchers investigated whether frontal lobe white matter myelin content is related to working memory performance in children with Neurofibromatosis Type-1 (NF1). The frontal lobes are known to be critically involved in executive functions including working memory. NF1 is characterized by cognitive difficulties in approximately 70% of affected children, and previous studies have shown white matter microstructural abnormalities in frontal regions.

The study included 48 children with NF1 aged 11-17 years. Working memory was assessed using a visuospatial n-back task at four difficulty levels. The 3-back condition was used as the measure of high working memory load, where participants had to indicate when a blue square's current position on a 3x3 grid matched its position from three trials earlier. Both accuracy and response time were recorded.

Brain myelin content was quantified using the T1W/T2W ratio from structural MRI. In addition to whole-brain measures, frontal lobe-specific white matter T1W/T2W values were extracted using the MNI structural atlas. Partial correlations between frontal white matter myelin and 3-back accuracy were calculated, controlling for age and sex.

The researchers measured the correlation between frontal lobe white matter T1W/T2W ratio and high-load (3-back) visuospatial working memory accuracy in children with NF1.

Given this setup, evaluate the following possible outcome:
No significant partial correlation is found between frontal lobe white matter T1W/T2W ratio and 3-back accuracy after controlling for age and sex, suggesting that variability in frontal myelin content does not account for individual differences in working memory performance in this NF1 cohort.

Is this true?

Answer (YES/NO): YES